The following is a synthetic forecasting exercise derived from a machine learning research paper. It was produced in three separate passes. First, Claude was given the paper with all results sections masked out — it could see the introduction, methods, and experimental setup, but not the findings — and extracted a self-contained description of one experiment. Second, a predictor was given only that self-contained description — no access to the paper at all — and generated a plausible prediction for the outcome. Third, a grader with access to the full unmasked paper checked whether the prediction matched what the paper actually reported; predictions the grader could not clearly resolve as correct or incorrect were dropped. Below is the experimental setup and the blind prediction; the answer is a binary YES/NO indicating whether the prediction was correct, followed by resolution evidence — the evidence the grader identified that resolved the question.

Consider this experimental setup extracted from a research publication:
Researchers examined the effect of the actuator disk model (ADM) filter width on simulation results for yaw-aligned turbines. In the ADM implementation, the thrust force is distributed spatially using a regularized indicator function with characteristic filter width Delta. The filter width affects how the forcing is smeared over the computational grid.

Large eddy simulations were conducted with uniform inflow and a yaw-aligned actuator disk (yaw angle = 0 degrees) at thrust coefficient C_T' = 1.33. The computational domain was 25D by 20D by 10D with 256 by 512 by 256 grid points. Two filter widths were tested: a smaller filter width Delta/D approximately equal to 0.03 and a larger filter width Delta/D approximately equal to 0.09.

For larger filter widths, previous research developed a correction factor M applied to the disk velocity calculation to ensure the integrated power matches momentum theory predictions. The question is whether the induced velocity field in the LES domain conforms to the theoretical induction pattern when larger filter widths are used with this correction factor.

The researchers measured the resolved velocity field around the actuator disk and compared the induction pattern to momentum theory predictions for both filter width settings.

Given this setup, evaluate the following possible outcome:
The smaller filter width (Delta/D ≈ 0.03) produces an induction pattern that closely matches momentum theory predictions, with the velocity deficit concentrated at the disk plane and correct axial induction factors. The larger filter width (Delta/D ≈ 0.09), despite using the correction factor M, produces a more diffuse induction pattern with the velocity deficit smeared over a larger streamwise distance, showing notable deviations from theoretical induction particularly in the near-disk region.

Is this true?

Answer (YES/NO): YES